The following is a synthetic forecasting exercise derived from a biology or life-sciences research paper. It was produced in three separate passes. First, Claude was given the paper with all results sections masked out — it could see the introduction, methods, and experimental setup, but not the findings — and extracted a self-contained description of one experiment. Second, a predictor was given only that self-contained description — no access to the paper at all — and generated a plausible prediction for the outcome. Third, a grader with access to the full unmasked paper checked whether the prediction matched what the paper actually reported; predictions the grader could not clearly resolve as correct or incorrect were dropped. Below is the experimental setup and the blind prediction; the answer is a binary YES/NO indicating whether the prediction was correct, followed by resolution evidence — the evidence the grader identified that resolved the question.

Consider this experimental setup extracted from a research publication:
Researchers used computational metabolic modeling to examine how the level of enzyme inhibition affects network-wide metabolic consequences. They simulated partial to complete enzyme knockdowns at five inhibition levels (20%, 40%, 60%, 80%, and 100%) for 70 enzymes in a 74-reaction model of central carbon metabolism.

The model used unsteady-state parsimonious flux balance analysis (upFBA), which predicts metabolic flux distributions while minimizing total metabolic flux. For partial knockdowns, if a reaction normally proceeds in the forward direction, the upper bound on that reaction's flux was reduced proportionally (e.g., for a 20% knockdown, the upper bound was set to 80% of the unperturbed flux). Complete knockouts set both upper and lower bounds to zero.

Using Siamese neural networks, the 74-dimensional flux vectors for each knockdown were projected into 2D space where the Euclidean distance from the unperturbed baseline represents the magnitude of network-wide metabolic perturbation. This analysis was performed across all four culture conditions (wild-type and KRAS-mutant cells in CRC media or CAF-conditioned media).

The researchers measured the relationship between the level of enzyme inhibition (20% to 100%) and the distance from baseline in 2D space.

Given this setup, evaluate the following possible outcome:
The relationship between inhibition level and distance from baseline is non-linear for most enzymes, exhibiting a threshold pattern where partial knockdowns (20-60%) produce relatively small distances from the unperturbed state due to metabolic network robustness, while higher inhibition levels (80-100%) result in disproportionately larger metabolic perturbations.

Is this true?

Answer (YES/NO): NO